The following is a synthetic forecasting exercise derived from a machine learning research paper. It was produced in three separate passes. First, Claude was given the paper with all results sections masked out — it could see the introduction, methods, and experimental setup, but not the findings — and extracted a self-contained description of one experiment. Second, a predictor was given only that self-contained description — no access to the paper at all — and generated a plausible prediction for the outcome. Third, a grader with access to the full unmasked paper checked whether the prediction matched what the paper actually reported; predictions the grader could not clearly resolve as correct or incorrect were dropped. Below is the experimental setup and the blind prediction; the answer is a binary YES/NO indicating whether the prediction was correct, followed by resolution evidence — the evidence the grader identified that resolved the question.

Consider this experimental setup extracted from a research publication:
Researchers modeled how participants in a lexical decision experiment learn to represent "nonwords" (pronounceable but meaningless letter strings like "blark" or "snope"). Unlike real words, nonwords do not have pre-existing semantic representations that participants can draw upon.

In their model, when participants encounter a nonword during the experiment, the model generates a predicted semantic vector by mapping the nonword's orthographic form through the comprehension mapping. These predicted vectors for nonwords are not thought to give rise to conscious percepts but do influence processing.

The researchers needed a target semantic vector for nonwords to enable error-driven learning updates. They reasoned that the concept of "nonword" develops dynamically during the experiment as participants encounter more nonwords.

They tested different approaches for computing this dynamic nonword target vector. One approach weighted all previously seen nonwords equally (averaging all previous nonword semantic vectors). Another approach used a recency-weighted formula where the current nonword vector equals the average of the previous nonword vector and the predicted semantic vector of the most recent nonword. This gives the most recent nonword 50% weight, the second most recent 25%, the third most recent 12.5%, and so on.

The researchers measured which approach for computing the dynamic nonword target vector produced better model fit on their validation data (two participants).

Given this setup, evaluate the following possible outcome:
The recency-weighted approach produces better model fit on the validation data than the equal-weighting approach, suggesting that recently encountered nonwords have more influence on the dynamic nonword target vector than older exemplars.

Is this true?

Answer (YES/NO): YES